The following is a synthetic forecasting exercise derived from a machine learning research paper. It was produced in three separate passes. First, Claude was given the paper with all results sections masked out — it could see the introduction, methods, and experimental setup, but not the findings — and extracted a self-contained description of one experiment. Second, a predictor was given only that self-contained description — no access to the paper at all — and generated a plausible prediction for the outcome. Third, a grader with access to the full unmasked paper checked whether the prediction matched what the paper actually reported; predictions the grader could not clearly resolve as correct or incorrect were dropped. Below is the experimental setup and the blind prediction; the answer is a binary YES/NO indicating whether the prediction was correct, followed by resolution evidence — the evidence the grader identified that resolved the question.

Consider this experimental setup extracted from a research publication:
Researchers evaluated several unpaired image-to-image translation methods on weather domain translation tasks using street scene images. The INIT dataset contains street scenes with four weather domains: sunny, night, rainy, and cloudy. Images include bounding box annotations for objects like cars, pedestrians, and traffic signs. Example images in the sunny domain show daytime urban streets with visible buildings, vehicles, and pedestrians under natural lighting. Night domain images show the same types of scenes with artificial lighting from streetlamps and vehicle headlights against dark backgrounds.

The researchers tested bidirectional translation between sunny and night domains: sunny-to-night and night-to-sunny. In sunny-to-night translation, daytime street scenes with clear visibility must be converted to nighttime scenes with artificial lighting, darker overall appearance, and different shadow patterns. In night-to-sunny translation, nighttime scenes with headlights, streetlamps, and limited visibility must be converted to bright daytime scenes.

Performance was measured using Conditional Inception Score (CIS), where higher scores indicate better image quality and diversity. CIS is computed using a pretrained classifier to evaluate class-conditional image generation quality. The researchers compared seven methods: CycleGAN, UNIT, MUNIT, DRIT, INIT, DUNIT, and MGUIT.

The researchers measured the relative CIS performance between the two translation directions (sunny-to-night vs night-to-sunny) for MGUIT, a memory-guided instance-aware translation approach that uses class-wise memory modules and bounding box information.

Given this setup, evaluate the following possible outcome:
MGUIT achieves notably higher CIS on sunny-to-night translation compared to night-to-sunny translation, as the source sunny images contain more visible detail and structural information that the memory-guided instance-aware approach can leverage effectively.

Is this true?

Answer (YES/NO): YES